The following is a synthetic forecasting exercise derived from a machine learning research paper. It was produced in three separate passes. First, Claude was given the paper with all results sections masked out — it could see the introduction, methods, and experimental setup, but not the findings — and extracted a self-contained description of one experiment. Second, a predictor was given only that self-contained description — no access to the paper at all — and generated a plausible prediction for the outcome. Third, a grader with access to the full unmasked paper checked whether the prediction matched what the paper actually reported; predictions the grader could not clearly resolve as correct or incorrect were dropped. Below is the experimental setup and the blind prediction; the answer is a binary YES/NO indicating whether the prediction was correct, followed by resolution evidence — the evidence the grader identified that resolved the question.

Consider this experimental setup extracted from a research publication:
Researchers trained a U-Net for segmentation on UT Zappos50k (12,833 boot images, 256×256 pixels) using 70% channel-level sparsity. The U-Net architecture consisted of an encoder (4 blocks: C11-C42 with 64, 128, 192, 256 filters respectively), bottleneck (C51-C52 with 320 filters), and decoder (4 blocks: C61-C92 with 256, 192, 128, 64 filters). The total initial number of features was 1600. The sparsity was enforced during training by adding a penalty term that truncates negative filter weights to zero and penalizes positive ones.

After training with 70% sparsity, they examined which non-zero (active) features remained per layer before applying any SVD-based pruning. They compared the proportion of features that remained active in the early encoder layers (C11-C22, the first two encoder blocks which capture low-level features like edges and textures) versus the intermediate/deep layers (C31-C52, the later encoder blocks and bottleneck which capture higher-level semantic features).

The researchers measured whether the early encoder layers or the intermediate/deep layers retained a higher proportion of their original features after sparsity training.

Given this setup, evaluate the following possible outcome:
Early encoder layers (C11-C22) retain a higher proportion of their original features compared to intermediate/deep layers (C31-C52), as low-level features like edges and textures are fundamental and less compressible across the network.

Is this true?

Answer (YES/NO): YES